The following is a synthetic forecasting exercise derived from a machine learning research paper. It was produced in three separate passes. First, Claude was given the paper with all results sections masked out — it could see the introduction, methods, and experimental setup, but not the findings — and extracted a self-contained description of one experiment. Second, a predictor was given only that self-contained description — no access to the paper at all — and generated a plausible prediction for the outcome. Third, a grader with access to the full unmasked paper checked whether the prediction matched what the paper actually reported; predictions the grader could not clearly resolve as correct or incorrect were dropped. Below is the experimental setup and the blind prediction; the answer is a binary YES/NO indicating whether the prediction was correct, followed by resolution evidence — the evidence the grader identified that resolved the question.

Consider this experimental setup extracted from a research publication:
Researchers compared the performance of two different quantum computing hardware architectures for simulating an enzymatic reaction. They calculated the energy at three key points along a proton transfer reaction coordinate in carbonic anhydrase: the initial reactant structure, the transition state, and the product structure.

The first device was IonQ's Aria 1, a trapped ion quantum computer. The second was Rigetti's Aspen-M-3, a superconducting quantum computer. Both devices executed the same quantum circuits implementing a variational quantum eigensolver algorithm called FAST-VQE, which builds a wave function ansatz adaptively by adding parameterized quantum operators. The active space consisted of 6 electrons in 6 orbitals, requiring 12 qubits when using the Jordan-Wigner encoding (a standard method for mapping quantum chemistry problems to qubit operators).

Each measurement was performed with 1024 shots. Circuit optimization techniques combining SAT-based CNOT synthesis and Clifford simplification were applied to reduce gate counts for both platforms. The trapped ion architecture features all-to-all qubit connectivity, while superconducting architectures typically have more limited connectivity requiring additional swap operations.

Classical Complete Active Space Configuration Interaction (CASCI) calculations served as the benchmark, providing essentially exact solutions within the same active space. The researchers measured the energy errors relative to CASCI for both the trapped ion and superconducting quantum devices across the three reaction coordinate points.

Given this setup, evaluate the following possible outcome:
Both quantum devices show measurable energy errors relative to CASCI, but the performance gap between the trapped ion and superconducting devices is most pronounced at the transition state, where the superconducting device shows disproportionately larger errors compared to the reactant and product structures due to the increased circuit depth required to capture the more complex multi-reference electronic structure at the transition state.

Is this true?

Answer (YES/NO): NO